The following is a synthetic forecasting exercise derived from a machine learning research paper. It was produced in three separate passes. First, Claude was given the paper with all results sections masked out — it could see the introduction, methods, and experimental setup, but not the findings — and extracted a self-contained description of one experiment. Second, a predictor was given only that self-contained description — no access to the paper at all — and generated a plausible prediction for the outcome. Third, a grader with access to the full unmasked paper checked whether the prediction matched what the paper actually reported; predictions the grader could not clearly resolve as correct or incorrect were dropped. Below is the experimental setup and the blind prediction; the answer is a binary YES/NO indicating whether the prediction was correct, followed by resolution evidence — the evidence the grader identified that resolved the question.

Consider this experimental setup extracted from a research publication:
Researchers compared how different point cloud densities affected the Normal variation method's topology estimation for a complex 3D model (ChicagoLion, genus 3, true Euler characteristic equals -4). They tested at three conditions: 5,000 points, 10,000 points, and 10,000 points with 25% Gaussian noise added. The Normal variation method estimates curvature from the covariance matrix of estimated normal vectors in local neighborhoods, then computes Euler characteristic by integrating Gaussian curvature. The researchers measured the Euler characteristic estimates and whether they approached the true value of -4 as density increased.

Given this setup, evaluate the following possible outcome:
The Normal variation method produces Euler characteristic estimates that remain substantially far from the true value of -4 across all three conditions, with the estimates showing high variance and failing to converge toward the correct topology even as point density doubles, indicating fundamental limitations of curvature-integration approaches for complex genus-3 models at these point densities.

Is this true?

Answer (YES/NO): NO